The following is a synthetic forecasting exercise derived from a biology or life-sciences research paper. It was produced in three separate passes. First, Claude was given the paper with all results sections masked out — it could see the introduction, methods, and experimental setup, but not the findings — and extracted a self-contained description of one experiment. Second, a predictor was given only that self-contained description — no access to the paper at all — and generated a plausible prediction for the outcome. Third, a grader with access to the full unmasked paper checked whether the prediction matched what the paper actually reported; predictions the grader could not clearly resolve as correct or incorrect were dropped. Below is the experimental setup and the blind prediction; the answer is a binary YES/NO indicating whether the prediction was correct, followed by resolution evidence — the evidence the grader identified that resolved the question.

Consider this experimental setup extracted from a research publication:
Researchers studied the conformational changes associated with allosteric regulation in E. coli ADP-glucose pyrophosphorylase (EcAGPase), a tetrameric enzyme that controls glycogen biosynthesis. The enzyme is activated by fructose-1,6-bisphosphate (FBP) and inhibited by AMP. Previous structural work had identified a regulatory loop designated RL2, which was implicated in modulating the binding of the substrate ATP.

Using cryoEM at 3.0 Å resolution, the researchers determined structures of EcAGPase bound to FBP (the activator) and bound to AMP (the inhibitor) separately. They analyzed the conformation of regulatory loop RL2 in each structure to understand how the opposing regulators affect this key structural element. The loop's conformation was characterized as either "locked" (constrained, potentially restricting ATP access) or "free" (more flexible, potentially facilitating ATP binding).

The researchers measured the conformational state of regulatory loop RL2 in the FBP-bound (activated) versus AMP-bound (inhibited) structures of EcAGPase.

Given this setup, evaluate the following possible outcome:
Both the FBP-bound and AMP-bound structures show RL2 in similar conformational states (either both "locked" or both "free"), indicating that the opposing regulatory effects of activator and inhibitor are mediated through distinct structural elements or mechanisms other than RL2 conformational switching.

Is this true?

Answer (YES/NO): NO